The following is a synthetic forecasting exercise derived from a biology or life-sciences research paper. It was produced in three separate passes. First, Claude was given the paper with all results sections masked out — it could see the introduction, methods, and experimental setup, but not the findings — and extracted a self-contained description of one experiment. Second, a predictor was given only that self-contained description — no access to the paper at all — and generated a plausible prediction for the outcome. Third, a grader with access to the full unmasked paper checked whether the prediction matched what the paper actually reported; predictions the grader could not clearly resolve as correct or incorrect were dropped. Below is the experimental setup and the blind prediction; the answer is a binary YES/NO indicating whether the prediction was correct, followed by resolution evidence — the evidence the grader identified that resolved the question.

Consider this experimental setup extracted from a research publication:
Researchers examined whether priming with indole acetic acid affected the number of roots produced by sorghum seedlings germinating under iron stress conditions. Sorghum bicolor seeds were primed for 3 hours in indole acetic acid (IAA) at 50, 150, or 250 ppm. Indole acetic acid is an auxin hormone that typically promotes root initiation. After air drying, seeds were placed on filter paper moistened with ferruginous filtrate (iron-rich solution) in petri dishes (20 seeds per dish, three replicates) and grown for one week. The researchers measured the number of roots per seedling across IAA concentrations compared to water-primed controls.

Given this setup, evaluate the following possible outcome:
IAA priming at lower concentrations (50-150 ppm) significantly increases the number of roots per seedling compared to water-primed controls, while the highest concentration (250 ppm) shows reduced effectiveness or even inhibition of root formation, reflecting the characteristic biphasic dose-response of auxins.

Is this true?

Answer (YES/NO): NO